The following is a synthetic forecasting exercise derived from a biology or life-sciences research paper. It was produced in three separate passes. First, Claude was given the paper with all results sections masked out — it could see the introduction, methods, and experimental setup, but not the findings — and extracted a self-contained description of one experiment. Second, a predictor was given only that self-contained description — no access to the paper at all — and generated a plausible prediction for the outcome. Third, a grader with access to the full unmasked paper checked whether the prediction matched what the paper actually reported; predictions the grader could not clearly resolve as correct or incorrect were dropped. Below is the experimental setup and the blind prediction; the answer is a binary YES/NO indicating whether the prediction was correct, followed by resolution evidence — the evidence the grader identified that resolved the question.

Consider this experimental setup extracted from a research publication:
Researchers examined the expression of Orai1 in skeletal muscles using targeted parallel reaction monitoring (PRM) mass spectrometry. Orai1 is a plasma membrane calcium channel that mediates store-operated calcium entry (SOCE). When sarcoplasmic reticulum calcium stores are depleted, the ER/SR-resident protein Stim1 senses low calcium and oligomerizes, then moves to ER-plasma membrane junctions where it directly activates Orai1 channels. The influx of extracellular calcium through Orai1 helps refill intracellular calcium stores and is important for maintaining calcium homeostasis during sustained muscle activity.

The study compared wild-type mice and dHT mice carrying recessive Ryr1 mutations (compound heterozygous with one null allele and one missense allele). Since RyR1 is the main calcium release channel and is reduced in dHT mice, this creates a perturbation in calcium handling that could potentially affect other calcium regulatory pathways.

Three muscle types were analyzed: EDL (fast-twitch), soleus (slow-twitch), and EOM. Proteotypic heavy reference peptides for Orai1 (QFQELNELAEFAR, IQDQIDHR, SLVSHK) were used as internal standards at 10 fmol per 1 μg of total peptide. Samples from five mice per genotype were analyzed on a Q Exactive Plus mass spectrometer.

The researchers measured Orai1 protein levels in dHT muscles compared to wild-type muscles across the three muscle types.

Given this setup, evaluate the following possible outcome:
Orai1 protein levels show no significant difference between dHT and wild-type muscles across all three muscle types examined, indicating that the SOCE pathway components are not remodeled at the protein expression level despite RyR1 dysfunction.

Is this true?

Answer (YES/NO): YES